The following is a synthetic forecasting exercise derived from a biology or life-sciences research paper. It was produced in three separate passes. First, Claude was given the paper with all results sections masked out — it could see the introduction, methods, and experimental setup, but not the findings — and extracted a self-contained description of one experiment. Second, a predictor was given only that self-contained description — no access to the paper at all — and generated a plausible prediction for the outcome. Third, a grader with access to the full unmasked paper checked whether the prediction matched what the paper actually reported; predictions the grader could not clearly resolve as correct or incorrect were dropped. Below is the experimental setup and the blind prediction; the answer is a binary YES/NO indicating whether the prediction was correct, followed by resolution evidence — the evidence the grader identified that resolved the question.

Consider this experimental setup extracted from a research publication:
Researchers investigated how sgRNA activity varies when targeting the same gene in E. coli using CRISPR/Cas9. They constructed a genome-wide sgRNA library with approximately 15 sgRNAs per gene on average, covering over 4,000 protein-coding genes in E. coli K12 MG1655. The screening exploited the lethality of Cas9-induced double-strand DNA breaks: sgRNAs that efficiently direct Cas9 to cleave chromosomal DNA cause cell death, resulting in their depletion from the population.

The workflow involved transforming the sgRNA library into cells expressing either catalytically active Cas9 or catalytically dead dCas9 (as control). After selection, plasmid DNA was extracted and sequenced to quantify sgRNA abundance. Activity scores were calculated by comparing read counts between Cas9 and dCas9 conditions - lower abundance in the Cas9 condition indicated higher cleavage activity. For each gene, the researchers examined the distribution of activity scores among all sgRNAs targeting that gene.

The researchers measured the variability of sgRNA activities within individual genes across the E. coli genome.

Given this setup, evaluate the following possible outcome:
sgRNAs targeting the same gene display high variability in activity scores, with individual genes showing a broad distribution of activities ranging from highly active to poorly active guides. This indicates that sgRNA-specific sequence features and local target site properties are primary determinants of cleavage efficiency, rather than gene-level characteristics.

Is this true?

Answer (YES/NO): YES